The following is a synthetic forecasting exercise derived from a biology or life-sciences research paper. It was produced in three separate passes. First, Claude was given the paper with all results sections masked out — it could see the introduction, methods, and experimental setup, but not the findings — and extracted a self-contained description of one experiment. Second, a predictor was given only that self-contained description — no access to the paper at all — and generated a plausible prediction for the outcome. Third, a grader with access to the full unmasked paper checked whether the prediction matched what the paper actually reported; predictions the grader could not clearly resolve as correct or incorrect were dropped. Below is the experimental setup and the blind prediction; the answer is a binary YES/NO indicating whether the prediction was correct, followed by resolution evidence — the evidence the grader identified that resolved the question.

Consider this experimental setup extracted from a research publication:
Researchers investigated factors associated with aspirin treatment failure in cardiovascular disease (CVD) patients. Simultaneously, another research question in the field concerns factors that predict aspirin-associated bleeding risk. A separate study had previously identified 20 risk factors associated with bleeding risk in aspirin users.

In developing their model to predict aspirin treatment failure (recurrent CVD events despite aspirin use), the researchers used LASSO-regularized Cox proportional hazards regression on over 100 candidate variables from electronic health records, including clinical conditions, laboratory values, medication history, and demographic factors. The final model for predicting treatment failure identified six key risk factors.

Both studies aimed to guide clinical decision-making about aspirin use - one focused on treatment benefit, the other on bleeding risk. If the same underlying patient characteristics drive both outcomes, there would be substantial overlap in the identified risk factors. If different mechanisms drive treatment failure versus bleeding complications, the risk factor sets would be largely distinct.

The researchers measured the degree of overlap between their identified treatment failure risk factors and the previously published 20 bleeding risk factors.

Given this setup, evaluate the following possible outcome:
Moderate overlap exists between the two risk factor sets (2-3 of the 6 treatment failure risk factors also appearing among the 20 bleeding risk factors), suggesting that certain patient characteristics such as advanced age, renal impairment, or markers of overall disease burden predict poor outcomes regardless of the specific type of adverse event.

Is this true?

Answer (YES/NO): NO